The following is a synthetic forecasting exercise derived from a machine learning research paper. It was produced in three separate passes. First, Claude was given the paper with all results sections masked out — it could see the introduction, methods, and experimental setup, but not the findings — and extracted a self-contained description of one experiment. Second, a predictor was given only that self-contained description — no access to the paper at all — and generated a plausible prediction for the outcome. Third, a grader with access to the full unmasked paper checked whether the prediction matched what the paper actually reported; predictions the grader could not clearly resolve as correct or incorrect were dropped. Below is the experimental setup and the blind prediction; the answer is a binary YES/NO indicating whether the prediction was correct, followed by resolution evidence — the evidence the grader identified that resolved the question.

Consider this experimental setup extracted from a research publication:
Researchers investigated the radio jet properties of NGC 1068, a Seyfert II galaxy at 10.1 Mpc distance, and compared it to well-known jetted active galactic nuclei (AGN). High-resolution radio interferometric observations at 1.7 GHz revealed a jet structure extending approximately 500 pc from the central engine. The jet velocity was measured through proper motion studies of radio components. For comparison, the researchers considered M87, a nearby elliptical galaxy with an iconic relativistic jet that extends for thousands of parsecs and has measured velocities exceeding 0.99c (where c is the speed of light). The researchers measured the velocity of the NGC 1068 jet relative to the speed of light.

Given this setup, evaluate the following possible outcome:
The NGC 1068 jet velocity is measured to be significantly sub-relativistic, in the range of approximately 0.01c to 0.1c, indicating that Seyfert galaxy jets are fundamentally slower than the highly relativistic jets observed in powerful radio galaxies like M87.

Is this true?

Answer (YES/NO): YES